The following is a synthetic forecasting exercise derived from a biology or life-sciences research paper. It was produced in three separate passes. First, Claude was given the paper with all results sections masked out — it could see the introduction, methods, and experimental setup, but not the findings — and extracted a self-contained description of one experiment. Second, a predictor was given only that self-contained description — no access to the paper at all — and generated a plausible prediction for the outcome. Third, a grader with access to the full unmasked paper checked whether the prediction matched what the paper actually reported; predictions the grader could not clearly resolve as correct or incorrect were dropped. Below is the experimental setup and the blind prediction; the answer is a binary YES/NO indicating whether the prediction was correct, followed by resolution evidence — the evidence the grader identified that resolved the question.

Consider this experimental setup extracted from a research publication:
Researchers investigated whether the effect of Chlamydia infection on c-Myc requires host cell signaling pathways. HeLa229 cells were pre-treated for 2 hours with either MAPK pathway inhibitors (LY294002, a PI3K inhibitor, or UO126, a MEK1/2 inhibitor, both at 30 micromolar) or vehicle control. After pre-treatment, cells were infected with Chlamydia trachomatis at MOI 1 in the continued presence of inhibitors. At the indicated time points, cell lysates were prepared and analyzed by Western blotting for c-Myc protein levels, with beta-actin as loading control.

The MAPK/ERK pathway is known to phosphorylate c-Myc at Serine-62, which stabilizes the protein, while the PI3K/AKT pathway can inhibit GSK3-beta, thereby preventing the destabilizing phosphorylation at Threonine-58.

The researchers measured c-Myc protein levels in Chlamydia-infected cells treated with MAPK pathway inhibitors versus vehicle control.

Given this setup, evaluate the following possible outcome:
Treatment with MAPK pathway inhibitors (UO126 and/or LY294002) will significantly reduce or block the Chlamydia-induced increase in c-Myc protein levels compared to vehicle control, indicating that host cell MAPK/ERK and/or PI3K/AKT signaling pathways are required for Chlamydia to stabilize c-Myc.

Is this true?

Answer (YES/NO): YES